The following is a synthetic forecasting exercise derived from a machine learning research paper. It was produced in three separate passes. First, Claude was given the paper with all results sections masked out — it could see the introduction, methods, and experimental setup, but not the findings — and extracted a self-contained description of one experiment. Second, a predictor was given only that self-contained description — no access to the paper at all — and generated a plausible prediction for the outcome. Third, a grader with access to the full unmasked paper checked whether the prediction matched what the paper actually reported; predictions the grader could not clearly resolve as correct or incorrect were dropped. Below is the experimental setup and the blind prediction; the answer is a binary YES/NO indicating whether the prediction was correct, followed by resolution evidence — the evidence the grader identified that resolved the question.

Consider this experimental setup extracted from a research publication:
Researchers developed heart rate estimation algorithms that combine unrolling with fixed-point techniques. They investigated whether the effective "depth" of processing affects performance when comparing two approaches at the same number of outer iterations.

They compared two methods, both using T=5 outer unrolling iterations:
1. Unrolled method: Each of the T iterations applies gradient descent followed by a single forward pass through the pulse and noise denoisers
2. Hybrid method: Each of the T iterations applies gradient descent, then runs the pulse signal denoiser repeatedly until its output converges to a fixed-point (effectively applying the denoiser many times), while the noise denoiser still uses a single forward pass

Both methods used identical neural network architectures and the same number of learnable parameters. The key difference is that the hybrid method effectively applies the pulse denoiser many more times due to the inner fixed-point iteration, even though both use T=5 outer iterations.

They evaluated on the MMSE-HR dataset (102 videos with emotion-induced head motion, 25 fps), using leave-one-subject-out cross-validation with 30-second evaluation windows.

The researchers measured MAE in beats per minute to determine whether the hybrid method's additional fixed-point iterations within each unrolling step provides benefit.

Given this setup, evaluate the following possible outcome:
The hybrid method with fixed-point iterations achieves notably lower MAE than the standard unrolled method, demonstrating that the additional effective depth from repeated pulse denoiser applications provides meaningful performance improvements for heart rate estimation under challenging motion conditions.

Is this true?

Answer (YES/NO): YES